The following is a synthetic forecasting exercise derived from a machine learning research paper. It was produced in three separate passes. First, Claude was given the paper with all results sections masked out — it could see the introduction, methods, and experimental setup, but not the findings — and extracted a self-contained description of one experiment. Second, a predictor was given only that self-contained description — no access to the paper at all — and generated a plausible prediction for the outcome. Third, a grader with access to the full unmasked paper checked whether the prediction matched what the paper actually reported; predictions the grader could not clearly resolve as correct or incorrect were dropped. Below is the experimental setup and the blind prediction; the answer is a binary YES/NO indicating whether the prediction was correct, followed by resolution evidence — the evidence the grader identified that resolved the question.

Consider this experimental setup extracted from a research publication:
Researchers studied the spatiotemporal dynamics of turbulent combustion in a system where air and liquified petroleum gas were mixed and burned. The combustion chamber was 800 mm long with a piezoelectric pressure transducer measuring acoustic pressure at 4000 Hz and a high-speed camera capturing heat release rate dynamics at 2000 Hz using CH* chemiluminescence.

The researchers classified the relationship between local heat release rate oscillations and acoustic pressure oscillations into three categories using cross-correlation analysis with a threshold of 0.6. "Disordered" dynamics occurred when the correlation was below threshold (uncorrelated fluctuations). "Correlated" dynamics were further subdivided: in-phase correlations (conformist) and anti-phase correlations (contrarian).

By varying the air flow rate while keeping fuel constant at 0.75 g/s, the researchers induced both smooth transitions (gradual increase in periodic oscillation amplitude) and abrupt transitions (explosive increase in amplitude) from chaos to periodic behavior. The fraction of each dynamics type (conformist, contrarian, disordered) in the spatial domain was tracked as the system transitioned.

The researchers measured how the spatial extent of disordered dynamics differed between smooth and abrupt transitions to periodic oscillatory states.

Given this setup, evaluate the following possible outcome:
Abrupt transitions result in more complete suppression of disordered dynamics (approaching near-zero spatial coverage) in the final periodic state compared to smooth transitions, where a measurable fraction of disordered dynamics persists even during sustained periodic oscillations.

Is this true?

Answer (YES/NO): YES